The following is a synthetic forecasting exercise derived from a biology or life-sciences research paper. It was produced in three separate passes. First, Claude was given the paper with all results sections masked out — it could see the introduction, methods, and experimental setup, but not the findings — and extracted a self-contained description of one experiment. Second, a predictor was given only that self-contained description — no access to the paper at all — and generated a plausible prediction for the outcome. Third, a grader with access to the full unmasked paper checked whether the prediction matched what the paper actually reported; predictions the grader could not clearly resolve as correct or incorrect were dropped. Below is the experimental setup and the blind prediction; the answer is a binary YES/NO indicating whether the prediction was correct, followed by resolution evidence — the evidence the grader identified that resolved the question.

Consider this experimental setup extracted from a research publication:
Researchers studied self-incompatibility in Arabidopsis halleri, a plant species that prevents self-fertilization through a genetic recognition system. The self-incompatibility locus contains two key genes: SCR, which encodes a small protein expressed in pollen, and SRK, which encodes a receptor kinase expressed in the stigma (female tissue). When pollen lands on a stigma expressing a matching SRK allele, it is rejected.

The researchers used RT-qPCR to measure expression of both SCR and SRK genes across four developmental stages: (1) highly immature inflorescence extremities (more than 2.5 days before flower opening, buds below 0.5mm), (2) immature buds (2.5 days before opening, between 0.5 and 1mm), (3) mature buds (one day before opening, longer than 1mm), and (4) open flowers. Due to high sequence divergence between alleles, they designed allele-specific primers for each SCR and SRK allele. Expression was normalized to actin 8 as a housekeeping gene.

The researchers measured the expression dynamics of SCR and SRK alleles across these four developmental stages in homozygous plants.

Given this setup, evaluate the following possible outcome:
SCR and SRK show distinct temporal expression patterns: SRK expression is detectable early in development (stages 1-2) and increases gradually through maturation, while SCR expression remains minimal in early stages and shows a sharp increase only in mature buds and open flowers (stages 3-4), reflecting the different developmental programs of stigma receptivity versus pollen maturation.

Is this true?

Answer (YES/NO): NO